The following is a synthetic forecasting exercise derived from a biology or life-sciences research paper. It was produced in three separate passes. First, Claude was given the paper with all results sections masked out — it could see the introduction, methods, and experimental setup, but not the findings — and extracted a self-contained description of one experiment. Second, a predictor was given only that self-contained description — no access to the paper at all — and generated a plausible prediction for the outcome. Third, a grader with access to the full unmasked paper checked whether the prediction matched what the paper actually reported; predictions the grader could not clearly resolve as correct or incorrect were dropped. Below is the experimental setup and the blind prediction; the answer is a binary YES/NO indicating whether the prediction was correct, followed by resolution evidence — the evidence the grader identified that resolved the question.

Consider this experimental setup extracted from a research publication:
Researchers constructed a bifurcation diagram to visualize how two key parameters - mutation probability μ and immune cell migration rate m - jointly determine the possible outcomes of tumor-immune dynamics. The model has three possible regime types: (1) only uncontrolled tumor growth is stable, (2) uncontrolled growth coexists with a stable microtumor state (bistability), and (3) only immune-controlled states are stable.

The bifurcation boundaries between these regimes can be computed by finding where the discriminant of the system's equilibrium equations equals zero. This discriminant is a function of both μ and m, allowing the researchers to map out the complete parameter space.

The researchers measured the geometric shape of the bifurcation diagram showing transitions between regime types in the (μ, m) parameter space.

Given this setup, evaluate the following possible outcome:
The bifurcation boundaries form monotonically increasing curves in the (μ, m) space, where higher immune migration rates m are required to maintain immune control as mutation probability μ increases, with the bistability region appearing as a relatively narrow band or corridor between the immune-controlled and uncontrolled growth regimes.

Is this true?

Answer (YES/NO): NO